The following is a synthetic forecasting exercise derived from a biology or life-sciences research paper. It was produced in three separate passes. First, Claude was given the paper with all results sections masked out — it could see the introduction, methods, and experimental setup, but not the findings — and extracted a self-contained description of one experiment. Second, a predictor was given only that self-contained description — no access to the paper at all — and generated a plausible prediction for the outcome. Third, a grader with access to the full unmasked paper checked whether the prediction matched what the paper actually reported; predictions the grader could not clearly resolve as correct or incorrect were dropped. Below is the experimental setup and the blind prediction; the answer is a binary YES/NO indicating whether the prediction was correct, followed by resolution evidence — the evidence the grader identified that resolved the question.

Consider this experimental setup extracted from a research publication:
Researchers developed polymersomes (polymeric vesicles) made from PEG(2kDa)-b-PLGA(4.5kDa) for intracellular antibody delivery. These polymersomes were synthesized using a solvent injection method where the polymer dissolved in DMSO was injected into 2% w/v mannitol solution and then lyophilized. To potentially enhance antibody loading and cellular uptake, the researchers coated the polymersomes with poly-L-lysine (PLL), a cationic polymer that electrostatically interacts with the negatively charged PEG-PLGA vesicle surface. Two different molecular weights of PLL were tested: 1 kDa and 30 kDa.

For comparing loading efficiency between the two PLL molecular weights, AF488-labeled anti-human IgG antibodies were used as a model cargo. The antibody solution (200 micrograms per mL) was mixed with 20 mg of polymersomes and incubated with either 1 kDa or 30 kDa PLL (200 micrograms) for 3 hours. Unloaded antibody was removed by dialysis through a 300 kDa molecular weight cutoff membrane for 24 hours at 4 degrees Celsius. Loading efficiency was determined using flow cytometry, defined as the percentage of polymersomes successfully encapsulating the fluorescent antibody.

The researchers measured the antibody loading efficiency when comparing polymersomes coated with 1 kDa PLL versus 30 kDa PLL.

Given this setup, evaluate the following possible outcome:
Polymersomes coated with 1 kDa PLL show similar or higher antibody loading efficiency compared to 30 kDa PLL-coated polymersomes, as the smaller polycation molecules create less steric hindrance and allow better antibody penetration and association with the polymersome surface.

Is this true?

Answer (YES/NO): NO